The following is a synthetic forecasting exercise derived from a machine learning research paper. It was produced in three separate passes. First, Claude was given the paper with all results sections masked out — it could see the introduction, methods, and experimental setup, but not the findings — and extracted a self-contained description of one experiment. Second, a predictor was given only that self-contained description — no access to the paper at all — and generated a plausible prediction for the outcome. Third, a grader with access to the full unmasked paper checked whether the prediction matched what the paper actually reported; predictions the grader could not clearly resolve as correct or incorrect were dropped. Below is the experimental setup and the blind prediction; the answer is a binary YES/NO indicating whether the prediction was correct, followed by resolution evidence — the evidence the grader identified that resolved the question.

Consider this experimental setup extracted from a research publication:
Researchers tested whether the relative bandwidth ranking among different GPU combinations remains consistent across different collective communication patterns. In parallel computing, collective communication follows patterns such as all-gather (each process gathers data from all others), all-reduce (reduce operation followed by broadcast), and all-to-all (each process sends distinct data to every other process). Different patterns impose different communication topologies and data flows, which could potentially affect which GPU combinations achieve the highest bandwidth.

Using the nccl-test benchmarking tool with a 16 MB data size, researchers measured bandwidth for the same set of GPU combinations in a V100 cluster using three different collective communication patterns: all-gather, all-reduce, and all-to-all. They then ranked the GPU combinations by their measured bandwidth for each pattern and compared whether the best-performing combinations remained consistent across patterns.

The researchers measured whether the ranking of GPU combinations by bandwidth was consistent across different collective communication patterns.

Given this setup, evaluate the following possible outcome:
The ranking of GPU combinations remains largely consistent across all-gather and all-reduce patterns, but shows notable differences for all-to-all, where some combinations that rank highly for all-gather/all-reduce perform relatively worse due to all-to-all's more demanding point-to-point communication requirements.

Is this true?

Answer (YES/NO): NO